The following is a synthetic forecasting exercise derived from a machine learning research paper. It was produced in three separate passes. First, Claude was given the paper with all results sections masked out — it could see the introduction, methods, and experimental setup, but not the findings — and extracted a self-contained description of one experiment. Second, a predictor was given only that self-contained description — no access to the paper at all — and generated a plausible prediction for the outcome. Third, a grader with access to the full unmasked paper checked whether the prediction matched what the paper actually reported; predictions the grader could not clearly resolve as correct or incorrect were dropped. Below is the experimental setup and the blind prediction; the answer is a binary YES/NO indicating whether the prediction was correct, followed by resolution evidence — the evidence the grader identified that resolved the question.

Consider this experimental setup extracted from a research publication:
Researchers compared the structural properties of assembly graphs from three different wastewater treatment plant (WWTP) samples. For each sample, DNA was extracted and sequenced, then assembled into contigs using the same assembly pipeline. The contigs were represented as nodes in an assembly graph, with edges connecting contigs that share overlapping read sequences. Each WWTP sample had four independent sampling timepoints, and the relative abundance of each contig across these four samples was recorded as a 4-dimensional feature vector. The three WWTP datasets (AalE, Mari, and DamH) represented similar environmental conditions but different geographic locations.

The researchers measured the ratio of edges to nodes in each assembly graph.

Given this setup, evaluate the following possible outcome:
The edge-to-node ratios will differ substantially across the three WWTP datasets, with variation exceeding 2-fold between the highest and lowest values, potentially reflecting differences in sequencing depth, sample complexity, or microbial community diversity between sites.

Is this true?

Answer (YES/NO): NO